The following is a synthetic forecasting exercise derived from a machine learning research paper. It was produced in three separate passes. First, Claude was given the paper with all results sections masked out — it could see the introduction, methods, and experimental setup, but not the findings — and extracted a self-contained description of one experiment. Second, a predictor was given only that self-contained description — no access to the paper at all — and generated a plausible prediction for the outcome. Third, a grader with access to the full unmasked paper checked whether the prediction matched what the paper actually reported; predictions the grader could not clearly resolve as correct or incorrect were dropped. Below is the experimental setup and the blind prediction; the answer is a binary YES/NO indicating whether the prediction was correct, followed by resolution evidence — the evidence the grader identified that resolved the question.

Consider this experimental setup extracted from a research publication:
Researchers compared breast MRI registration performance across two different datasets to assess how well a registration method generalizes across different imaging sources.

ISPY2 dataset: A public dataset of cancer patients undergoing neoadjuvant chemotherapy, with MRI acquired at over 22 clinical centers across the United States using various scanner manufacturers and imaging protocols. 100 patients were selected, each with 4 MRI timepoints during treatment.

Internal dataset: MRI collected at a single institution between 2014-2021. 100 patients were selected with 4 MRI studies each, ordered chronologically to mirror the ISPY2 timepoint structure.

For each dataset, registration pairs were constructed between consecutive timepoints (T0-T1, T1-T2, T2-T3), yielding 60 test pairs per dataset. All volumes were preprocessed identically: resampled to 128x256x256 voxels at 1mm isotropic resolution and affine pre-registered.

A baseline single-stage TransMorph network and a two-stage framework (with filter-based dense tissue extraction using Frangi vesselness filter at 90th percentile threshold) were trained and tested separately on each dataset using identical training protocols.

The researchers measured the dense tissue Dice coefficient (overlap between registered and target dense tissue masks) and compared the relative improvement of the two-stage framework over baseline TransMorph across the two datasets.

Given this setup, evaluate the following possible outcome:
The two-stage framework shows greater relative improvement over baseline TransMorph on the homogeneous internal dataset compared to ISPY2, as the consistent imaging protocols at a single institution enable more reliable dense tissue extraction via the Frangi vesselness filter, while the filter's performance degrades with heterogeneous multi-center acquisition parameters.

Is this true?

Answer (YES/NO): YES